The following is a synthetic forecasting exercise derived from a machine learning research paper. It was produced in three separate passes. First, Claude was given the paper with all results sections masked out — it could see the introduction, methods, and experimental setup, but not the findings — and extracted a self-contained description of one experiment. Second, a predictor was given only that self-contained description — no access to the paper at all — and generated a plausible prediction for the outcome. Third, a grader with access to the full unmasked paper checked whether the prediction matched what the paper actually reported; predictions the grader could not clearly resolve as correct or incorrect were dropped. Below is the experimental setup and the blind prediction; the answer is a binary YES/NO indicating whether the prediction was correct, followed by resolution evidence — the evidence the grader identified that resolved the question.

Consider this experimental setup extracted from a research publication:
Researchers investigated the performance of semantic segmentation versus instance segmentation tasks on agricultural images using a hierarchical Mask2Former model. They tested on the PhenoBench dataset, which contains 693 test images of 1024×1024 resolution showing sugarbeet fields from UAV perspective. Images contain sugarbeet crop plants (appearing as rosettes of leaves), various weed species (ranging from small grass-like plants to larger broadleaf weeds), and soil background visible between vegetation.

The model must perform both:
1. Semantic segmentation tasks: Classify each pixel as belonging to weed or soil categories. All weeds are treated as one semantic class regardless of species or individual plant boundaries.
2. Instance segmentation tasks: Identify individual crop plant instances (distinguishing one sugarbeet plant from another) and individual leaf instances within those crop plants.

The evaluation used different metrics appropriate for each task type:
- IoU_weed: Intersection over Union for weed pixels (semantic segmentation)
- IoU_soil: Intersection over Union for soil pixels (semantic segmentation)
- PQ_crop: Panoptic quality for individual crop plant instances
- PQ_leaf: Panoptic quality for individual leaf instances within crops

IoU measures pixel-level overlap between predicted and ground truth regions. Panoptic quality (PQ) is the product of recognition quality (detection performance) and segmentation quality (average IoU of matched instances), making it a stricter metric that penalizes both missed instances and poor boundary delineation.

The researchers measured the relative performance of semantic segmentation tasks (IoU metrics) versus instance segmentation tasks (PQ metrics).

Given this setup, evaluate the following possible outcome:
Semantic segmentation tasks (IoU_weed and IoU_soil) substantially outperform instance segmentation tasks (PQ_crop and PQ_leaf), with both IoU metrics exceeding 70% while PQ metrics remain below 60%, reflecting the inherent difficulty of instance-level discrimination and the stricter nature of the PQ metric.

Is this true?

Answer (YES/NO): NO